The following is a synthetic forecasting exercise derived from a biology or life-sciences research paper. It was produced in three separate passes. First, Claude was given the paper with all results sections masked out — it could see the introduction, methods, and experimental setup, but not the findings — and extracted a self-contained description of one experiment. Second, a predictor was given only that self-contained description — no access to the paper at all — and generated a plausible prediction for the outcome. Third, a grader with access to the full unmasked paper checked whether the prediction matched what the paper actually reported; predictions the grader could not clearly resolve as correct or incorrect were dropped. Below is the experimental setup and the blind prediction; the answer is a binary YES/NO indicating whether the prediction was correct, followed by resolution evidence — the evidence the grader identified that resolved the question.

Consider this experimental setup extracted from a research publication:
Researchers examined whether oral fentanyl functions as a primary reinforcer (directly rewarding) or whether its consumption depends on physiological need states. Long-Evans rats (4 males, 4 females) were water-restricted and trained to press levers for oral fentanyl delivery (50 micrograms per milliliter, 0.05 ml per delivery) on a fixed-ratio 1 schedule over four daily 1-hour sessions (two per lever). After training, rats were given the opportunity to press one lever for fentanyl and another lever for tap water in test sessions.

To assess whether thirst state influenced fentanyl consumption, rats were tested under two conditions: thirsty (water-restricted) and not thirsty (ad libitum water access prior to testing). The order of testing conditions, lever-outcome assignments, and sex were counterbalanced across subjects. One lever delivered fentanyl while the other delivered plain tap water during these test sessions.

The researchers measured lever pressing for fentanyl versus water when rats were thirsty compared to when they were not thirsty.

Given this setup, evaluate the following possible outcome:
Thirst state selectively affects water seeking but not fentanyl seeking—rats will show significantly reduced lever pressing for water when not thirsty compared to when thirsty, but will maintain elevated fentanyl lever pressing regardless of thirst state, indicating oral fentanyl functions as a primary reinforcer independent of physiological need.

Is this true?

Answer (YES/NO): NO